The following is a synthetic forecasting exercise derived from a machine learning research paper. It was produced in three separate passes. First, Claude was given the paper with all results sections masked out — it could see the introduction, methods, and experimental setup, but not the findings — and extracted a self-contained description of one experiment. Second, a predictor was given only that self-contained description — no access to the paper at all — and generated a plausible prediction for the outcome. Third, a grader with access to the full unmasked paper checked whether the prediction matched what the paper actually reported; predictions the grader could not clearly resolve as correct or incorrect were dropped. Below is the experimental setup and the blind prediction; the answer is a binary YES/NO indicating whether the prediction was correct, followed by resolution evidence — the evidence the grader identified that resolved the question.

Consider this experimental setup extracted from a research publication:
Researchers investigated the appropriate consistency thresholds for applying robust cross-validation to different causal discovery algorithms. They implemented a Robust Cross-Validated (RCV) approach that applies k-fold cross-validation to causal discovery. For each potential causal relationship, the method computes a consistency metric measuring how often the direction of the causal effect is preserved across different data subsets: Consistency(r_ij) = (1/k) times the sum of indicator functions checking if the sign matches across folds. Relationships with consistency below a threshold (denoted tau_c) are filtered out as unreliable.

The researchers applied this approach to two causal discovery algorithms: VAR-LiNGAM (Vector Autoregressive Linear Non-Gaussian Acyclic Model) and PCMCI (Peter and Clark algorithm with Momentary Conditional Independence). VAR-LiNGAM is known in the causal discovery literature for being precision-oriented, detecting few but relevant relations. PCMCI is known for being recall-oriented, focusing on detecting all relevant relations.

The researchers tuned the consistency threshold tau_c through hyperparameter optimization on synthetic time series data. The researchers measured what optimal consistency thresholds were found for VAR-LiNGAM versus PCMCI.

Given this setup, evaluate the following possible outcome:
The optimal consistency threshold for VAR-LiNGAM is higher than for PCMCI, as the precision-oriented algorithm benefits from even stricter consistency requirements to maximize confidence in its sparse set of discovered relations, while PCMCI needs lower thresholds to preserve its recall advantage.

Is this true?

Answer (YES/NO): NO